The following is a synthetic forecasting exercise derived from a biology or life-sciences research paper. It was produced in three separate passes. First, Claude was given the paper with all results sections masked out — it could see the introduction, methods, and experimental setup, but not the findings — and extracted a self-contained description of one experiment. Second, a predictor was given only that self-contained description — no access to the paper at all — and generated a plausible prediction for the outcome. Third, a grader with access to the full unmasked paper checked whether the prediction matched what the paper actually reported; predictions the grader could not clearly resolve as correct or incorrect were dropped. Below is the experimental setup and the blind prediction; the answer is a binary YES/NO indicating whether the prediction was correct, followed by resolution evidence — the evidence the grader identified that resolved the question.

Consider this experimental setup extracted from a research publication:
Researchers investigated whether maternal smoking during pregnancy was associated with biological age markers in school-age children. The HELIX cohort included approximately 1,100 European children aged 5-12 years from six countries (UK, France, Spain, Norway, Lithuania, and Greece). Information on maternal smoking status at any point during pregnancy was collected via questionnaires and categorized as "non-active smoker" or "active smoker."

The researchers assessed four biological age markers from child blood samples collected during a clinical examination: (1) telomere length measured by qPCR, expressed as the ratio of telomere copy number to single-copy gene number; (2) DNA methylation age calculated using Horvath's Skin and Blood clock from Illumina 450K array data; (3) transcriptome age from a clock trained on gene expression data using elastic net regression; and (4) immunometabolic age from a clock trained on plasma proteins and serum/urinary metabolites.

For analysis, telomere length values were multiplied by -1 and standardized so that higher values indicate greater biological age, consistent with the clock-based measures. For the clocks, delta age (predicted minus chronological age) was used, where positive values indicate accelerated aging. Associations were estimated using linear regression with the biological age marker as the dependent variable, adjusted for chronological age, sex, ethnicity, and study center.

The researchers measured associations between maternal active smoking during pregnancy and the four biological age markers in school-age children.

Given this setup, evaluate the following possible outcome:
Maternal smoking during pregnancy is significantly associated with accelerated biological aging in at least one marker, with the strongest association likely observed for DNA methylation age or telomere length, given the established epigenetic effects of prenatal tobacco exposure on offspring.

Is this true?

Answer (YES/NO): YES